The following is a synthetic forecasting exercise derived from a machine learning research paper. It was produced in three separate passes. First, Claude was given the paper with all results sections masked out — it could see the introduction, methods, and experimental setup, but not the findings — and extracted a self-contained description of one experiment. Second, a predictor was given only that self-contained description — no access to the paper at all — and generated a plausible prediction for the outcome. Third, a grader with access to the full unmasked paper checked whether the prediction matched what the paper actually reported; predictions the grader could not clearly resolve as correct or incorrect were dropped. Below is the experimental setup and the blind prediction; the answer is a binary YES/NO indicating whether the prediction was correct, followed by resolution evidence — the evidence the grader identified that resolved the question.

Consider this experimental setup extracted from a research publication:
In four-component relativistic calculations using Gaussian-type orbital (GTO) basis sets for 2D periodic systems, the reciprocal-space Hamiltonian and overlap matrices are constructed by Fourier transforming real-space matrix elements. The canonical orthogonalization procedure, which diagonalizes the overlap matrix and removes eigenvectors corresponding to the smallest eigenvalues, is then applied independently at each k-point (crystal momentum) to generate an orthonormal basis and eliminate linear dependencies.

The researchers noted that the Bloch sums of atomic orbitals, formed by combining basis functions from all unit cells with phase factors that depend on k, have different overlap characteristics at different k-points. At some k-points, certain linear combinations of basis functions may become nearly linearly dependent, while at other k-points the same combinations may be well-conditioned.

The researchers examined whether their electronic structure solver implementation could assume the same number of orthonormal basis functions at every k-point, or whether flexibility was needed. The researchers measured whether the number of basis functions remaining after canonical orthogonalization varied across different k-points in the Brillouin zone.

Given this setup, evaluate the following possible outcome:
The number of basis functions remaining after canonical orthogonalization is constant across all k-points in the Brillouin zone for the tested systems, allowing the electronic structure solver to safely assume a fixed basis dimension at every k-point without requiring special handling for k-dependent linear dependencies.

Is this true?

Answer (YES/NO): NO